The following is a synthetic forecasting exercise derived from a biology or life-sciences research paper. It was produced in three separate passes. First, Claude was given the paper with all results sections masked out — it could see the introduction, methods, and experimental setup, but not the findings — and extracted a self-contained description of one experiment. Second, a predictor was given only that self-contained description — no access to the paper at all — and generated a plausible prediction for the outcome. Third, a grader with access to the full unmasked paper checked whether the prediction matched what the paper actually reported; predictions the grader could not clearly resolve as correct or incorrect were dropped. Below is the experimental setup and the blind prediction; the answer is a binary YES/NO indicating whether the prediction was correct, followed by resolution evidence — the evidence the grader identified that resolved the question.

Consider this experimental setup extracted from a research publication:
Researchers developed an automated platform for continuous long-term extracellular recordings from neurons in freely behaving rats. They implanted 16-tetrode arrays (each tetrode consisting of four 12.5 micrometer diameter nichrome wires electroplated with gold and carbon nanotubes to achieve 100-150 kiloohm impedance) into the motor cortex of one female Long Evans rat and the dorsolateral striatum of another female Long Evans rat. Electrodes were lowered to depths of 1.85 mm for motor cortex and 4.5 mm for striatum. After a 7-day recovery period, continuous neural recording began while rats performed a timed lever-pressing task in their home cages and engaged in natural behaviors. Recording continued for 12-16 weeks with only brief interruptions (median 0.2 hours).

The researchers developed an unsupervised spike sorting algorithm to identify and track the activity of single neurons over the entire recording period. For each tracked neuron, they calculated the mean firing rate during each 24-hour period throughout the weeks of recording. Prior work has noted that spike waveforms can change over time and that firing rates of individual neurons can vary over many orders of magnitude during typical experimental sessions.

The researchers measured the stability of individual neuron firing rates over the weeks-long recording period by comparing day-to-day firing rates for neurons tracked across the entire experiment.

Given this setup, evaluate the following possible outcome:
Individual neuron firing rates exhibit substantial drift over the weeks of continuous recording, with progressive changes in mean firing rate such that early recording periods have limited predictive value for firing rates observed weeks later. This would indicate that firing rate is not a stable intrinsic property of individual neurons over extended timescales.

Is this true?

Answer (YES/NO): NO